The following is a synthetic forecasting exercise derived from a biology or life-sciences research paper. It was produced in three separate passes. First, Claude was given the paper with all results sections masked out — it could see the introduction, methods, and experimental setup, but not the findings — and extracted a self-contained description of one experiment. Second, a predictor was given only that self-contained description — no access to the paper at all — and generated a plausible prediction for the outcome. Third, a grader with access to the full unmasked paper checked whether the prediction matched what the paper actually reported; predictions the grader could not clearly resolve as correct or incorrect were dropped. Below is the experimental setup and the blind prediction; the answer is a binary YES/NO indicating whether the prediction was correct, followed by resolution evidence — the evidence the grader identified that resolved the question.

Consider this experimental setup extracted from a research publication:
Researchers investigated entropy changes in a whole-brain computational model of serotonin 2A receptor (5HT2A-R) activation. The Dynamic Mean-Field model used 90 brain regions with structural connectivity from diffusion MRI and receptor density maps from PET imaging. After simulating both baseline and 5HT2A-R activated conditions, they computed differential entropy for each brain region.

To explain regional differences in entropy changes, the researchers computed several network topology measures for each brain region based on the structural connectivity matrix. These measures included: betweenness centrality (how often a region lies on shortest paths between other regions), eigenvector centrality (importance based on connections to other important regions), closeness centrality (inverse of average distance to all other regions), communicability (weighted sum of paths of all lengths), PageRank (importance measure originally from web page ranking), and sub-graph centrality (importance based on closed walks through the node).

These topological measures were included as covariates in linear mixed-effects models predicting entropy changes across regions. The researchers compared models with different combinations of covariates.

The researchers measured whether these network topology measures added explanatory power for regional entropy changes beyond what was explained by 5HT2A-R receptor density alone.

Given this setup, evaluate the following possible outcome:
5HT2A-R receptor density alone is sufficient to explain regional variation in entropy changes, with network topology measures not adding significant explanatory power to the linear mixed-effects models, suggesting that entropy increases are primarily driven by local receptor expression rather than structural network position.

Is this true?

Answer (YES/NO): NO